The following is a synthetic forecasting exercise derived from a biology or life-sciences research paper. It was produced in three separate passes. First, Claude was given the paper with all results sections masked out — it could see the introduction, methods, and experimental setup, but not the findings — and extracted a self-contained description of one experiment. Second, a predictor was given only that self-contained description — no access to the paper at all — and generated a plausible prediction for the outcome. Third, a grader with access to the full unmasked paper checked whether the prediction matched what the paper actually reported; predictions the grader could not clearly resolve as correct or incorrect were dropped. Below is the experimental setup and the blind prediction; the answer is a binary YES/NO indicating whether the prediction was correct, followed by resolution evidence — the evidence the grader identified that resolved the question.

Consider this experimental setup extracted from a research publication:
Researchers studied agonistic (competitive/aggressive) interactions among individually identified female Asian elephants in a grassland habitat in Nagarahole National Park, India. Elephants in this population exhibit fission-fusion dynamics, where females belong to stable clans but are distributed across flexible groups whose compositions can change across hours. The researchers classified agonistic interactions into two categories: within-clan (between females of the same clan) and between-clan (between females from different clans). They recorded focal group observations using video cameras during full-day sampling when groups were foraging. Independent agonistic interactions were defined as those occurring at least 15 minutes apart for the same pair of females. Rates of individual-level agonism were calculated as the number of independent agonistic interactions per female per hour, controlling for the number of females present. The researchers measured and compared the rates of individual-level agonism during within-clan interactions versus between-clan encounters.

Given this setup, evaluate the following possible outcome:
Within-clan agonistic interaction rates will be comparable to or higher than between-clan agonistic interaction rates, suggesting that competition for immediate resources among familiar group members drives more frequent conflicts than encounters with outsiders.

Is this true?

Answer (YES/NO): NO